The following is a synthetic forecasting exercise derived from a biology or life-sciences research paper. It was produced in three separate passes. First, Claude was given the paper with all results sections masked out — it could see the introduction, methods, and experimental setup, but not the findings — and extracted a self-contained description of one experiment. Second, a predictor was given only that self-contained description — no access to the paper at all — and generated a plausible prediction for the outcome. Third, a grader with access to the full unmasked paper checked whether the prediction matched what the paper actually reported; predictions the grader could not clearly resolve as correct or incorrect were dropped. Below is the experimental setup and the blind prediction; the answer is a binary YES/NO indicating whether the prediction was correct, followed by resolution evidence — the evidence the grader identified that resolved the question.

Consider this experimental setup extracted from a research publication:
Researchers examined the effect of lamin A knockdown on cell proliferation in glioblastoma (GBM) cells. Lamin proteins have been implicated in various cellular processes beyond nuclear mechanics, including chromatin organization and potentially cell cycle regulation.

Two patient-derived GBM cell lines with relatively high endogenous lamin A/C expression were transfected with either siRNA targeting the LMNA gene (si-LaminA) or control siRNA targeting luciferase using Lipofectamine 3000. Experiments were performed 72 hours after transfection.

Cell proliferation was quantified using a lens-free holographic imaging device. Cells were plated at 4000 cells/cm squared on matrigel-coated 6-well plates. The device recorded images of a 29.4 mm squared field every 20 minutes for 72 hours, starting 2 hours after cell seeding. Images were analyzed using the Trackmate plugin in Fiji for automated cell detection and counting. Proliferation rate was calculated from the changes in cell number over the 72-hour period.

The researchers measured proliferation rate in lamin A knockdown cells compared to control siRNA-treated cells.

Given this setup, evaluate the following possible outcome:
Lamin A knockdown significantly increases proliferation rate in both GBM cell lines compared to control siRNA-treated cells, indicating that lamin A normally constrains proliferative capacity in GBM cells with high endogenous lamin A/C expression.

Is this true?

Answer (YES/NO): NO